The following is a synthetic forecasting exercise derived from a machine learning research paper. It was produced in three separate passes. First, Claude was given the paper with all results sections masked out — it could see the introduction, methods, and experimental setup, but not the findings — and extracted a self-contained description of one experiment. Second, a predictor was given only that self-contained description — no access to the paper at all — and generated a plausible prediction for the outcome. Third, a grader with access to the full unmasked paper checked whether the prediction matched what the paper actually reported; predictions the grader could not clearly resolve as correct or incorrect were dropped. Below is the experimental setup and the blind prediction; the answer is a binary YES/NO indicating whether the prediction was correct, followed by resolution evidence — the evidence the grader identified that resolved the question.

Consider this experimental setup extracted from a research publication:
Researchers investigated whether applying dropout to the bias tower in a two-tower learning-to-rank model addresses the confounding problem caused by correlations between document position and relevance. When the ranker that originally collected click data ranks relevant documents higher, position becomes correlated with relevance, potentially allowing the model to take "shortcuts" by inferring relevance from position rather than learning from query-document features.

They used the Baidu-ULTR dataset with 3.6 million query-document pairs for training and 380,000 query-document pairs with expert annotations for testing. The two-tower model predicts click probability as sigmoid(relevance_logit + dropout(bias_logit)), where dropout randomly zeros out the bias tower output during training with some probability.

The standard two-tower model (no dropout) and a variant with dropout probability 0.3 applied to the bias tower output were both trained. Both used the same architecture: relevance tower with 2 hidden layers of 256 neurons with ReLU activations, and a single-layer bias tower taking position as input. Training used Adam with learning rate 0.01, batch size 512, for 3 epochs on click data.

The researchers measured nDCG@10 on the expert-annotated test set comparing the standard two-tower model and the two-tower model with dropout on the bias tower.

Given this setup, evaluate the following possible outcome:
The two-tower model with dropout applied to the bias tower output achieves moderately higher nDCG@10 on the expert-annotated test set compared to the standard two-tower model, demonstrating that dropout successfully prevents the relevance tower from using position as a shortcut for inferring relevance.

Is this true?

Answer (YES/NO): NO